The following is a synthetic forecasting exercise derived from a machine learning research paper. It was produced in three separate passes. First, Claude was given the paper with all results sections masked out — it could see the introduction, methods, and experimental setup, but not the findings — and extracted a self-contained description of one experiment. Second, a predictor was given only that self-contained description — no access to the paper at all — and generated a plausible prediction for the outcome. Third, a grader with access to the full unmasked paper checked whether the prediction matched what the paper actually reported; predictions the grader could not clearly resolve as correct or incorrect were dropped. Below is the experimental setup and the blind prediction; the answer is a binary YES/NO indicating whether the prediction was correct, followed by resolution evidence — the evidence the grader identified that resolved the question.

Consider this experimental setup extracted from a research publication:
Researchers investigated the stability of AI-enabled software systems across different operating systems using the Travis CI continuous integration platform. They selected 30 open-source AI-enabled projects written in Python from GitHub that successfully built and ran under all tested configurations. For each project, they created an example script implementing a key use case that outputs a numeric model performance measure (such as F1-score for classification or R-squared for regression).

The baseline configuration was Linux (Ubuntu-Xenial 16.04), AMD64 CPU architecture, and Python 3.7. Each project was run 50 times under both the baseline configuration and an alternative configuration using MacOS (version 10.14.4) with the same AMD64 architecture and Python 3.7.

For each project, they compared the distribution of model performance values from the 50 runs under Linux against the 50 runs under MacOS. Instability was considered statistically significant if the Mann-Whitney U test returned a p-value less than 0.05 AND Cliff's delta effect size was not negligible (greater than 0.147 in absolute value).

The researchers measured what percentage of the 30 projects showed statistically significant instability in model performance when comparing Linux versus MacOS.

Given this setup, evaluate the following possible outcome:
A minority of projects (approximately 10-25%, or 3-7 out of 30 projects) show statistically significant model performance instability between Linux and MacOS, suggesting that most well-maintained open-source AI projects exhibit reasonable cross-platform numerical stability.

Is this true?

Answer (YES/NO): YES